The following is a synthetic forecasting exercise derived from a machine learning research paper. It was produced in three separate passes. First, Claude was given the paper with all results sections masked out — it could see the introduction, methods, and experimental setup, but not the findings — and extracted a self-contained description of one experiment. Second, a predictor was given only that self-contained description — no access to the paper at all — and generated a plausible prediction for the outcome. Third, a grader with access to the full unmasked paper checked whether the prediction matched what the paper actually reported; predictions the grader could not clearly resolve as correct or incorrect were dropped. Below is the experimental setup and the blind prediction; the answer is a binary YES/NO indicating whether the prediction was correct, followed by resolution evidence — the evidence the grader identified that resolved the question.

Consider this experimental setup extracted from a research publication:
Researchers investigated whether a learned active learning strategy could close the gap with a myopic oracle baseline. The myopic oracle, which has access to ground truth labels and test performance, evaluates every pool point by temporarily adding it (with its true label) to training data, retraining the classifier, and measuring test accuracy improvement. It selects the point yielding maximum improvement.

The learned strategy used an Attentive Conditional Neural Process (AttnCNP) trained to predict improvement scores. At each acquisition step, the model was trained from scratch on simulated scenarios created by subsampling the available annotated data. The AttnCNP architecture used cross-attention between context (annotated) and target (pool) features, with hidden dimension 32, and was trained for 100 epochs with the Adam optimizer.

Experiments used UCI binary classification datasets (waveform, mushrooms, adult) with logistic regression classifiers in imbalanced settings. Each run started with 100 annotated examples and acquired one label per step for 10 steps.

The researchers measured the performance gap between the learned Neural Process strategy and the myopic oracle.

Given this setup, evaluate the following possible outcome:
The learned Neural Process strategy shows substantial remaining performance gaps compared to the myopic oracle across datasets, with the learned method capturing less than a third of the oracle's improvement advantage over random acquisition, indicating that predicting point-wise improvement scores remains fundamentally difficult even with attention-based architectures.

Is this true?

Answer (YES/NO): YES